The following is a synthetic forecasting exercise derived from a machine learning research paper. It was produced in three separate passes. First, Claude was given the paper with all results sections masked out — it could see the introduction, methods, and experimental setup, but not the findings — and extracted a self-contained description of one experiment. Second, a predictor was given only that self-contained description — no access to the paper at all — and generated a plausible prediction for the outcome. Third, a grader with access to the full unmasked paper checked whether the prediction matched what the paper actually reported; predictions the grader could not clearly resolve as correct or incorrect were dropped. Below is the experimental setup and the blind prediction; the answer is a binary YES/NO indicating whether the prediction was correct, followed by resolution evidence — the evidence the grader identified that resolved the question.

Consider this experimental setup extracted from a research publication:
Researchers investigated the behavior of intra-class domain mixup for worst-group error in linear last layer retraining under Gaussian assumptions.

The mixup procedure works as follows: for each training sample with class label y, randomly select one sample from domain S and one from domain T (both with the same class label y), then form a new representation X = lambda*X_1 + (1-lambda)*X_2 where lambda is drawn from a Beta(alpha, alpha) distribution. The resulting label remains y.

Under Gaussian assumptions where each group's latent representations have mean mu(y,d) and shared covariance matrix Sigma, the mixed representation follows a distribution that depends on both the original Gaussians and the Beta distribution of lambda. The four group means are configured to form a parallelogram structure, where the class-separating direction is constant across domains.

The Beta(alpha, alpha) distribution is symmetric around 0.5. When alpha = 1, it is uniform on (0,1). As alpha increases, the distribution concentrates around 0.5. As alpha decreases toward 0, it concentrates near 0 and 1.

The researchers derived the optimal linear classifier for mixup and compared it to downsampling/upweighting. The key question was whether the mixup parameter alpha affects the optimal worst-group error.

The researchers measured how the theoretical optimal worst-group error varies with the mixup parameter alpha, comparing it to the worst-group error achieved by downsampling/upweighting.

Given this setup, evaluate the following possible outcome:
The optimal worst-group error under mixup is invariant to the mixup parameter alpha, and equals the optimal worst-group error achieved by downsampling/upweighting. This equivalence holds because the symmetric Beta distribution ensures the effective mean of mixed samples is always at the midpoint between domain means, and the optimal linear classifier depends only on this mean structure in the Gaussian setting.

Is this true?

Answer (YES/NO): YES